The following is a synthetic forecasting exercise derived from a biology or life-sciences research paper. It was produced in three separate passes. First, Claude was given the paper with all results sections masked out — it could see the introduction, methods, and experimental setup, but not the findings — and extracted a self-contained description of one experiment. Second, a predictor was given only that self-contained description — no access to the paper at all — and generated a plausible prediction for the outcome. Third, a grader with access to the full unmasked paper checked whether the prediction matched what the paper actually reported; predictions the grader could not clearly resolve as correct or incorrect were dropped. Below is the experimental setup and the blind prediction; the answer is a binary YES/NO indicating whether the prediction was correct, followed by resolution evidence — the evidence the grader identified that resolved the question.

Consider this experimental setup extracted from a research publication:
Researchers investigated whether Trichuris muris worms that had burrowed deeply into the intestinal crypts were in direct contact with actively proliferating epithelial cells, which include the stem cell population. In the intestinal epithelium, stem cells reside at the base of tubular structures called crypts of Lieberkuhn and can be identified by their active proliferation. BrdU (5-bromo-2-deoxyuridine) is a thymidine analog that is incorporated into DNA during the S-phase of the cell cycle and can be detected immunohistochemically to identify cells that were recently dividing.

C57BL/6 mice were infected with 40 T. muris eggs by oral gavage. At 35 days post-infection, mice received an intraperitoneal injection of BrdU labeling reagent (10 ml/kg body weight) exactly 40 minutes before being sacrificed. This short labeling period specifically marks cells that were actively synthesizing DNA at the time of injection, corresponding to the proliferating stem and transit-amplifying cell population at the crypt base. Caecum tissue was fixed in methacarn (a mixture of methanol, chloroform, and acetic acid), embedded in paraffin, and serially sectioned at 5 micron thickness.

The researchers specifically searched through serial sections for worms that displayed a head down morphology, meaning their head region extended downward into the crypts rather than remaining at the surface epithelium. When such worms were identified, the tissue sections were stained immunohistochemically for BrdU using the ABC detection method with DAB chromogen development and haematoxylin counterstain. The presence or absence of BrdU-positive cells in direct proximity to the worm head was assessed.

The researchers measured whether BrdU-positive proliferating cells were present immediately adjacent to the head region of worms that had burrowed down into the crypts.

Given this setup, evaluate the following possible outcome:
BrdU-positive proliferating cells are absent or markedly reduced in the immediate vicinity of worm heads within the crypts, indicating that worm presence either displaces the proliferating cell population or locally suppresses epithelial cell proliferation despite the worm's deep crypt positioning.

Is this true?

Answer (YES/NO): NO